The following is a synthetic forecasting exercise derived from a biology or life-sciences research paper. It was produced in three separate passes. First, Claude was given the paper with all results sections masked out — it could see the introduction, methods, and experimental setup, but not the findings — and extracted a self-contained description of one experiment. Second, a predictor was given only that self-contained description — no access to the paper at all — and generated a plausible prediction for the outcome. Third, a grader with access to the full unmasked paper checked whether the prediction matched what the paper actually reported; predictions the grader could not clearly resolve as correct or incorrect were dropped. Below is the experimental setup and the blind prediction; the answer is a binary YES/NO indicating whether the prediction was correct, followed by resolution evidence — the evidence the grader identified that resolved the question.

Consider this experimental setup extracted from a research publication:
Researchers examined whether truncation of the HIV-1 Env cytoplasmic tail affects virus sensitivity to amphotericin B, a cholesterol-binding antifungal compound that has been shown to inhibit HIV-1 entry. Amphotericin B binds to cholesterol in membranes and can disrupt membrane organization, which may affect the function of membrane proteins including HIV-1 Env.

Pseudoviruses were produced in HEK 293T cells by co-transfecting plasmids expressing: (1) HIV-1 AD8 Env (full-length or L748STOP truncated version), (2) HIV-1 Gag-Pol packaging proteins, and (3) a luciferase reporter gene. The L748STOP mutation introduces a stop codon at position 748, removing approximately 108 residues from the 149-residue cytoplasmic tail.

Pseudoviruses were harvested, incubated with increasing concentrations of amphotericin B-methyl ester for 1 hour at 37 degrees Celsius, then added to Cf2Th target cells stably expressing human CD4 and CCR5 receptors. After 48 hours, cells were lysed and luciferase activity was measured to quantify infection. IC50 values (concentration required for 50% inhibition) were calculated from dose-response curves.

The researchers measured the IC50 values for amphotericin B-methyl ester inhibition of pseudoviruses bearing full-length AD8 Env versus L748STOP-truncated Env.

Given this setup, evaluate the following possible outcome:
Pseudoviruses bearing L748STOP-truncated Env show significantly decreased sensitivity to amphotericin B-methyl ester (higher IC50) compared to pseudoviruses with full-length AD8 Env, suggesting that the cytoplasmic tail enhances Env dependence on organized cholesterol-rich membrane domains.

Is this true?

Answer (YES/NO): YES